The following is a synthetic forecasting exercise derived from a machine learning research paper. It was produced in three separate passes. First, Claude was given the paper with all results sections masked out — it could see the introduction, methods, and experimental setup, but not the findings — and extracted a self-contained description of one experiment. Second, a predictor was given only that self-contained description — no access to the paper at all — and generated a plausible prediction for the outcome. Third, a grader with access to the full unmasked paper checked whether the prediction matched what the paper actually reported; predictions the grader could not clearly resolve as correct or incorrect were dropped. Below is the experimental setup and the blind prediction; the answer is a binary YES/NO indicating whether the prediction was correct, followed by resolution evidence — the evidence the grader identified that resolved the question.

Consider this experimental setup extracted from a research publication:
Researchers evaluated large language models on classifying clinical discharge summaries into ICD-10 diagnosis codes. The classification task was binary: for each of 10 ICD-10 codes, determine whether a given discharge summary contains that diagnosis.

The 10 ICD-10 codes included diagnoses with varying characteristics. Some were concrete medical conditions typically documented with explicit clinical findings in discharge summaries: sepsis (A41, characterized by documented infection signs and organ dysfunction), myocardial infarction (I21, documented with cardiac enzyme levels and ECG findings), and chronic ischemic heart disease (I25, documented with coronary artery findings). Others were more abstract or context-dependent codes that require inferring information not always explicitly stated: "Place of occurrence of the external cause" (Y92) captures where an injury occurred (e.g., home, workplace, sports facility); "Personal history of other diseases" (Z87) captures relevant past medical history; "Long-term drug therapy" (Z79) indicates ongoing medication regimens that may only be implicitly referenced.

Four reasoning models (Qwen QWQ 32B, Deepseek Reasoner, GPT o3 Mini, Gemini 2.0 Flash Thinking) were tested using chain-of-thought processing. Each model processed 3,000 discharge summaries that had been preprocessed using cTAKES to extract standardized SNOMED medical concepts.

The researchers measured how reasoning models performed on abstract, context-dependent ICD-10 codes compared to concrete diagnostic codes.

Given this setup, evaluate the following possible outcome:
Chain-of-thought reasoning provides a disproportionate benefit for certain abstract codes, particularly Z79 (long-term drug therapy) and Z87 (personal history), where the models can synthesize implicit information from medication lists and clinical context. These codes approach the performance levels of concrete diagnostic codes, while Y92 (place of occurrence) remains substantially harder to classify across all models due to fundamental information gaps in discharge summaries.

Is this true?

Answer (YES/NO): NO